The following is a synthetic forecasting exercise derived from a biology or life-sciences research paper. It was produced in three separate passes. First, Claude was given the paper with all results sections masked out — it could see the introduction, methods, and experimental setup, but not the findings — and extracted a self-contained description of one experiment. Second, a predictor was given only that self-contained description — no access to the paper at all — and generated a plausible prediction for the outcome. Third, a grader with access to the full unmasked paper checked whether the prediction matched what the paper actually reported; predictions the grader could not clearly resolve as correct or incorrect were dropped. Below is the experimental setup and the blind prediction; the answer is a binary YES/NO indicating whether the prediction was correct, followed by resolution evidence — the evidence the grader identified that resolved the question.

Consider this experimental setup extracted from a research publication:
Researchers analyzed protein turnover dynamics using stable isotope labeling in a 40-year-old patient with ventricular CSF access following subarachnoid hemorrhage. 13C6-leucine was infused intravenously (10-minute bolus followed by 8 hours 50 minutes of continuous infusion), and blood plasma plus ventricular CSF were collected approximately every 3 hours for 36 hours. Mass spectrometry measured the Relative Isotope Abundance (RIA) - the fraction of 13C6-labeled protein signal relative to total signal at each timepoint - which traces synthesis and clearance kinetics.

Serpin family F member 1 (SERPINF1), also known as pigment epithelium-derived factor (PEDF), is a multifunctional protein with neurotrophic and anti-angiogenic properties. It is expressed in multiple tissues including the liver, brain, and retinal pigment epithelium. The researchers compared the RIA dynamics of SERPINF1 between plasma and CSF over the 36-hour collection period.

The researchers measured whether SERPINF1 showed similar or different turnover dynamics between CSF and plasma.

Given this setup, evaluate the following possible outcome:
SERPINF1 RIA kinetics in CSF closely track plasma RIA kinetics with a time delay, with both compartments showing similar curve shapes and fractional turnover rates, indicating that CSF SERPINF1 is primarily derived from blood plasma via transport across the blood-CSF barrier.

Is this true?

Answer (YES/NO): NO